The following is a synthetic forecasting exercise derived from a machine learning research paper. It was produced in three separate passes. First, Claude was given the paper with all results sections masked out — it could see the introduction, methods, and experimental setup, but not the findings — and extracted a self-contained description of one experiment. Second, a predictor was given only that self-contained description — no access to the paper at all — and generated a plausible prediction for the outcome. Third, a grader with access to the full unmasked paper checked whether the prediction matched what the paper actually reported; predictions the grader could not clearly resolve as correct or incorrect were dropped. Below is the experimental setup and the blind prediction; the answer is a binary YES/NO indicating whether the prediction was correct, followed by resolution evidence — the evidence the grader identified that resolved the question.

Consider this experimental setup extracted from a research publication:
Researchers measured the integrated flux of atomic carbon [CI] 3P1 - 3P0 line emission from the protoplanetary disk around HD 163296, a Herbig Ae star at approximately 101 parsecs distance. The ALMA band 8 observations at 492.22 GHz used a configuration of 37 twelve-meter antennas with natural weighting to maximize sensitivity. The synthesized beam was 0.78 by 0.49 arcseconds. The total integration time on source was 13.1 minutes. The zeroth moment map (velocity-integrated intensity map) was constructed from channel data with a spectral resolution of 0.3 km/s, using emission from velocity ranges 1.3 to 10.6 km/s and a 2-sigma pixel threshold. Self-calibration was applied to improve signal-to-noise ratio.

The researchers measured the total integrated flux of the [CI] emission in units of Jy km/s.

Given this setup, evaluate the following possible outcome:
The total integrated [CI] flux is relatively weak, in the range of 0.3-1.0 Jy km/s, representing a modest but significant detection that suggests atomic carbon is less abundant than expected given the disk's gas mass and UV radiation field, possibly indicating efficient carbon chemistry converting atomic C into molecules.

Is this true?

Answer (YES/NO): NO